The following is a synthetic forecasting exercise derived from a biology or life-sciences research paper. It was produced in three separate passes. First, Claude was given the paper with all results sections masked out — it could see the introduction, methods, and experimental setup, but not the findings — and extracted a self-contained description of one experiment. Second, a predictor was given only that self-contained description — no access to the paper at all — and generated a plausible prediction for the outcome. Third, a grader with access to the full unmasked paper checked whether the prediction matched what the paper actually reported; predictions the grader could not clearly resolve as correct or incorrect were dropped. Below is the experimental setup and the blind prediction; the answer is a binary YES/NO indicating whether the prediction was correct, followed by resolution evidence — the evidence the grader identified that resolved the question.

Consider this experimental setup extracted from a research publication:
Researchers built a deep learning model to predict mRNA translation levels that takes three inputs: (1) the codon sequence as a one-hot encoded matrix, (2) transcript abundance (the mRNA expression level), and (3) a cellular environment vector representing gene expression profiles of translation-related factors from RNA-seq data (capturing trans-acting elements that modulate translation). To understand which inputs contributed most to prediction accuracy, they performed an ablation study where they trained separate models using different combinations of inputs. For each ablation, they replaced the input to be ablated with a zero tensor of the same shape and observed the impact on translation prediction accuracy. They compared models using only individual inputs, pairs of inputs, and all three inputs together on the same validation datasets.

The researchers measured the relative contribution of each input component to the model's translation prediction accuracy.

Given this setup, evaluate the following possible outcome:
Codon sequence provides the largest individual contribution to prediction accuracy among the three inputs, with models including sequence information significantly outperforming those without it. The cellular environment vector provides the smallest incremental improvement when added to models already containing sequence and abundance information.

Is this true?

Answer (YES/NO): NO